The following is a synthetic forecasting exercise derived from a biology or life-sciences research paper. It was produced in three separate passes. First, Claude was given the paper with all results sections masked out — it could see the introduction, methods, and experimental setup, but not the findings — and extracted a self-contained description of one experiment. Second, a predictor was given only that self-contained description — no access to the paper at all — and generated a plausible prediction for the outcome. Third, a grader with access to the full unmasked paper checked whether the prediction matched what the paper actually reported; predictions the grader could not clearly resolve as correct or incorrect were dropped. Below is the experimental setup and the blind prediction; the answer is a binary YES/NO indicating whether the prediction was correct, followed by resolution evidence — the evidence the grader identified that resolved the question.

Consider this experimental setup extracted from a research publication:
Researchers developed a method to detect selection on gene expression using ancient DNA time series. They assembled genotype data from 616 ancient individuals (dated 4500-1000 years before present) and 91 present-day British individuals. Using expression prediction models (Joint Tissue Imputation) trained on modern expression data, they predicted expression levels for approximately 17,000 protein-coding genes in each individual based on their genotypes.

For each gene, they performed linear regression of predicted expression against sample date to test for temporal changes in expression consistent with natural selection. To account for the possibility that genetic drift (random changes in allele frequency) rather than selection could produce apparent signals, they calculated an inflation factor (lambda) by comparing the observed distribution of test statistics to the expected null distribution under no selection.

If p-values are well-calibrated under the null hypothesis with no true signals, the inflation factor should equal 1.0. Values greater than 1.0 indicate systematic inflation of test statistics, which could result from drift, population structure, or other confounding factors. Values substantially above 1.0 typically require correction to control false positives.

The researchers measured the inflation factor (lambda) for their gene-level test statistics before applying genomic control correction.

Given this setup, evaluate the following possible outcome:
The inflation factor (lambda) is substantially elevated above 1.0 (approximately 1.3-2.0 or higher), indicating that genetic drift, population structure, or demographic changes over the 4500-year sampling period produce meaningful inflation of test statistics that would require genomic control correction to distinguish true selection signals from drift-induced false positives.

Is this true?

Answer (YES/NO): YES